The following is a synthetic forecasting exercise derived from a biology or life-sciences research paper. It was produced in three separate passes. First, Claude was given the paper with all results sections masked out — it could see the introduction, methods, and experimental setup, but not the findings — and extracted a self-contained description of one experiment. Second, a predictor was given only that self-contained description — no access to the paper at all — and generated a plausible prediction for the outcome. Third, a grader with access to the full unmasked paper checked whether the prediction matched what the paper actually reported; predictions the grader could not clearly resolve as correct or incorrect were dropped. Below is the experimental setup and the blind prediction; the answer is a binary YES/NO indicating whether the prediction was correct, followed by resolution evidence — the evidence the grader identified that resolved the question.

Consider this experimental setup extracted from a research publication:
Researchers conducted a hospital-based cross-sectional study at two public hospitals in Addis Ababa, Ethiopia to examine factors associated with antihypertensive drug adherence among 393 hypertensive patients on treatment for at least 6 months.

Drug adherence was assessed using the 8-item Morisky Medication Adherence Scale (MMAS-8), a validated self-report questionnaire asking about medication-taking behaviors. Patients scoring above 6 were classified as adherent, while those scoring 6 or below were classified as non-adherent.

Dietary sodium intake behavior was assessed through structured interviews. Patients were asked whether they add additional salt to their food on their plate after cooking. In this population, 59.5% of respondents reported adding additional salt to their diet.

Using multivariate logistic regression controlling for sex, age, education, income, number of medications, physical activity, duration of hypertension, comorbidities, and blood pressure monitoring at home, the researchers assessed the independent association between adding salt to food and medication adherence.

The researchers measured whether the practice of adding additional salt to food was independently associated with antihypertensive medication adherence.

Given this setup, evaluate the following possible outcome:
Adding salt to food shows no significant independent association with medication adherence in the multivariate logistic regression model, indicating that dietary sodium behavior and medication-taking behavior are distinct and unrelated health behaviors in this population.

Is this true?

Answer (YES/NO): NO